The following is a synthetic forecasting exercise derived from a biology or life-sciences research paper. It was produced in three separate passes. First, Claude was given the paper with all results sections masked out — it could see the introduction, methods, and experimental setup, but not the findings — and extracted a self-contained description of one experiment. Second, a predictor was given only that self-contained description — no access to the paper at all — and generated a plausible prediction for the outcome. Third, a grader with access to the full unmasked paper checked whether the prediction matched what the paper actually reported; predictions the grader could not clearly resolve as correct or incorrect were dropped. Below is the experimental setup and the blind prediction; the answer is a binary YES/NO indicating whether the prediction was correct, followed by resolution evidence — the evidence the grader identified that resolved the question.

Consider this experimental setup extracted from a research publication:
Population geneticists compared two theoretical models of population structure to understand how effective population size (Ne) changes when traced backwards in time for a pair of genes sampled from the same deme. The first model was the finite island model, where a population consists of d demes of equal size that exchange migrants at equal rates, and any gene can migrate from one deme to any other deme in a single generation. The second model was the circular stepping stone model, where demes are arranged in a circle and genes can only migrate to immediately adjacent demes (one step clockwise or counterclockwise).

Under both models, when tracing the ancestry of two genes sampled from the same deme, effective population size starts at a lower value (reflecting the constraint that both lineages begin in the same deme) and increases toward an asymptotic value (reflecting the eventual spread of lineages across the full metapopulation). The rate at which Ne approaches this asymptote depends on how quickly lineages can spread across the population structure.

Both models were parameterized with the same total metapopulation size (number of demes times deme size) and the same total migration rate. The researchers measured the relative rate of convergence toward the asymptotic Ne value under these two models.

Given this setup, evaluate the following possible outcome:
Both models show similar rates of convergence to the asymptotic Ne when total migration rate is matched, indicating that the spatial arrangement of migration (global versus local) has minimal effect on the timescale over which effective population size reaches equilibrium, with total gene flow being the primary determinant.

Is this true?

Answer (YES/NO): NO